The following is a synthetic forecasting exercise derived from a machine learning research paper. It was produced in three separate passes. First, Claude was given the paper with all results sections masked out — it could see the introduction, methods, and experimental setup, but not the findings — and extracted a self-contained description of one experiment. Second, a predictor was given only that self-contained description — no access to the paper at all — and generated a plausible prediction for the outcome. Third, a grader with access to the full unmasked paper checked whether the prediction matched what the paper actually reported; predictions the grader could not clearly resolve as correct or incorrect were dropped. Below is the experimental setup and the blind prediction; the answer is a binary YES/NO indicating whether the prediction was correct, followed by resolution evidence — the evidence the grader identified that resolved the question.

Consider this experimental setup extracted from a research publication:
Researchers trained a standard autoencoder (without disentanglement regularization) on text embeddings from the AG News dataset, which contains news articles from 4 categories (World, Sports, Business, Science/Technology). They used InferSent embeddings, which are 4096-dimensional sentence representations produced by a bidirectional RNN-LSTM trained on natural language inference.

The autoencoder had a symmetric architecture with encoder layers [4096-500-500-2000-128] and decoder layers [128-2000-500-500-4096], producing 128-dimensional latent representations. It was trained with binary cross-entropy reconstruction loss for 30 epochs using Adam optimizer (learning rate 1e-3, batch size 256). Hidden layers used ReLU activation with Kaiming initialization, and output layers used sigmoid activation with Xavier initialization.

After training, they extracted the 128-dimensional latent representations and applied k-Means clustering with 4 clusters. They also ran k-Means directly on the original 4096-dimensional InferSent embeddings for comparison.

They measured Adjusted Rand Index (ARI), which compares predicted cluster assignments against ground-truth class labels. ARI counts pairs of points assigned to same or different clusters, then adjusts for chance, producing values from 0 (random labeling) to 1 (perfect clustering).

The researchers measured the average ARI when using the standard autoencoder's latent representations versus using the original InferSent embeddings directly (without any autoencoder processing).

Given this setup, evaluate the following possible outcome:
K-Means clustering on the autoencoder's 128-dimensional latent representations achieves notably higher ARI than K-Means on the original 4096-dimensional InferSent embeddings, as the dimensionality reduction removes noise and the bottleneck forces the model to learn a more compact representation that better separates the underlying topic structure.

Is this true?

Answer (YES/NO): NO